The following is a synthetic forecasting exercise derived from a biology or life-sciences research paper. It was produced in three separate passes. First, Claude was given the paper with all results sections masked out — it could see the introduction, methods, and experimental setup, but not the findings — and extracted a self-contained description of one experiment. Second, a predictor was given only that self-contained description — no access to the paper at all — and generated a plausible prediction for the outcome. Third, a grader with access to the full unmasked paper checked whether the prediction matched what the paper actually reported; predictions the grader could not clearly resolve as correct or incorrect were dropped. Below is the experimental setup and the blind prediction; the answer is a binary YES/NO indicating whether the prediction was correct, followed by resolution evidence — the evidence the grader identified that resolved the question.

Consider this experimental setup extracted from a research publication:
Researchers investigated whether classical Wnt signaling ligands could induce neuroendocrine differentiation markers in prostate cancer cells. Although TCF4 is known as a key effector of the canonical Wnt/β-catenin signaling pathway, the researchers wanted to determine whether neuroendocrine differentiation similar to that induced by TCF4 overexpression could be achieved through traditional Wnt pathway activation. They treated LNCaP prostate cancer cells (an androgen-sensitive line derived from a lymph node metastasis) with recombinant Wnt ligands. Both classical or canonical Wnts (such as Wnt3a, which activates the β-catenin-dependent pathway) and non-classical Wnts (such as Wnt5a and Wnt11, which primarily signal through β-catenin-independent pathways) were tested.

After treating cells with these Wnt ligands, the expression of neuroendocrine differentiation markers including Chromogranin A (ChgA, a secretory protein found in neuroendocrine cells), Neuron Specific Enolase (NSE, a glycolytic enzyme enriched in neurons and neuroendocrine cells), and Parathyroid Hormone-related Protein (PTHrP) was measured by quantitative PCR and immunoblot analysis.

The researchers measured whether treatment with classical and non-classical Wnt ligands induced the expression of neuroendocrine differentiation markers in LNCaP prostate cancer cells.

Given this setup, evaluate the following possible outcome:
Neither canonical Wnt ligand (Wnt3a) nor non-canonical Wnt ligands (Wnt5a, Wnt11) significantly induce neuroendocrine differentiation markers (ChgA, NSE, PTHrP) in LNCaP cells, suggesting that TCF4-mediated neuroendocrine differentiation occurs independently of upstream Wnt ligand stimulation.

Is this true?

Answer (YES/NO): YES